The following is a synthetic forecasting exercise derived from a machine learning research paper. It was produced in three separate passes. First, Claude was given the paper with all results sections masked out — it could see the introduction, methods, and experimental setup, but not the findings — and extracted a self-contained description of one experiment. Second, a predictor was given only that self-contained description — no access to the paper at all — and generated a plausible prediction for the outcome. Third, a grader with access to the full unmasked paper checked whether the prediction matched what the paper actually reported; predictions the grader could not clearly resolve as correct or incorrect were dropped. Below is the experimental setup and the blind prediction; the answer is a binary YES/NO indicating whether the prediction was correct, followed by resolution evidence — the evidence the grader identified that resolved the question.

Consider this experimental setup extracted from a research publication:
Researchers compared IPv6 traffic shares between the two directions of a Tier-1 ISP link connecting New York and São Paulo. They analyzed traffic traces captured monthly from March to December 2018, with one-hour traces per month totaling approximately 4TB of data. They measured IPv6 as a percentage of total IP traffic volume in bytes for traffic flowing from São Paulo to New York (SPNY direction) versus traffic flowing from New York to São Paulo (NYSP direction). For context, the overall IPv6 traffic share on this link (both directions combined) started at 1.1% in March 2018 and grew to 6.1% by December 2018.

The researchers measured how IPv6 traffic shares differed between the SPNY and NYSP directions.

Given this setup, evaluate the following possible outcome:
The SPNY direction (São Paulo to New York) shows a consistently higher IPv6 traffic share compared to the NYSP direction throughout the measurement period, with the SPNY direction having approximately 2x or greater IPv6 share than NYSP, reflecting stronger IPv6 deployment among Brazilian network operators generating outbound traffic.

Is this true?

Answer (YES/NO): NO